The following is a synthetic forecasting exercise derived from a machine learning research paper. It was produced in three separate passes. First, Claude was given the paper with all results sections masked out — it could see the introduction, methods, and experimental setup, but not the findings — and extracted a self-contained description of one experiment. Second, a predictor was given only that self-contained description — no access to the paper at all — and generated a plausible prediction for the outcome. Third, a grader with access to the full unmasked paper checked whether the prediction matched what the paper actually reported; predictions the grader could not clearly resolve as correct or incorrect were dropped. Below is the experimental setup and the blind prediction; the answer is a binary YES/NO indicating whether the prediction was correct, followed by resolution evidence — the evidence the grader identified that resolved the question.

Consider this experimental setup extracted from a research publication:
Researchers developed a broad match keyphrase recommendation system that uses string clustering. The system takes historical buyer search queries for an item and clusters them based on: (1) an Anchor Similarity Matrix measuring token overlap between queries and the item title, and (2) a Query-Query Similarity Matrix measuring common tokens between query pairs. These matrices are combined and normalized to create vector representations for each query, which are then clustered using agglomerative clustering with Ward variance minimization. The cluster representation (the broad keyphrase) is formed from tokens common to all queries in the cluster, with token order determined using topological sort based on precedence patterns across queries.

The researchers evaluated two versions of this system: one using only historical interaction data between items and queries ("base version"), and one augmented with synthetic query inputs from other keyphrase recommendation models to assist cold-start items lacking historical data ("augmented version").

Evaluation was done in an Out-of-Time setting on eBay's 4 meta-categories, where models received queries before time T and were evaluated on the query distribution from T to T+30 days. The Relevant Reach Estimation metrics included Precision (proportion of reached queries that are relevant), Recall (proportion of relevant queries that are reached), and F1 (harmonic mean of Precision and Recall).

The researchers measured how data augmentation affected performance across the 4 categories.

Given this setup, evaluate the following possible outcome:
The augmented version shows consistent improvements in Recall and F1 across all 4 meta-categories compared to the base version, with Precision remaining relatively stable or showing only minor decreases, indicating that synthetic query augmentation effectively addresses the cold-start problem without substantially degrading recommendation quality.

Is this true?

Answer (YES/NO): YES